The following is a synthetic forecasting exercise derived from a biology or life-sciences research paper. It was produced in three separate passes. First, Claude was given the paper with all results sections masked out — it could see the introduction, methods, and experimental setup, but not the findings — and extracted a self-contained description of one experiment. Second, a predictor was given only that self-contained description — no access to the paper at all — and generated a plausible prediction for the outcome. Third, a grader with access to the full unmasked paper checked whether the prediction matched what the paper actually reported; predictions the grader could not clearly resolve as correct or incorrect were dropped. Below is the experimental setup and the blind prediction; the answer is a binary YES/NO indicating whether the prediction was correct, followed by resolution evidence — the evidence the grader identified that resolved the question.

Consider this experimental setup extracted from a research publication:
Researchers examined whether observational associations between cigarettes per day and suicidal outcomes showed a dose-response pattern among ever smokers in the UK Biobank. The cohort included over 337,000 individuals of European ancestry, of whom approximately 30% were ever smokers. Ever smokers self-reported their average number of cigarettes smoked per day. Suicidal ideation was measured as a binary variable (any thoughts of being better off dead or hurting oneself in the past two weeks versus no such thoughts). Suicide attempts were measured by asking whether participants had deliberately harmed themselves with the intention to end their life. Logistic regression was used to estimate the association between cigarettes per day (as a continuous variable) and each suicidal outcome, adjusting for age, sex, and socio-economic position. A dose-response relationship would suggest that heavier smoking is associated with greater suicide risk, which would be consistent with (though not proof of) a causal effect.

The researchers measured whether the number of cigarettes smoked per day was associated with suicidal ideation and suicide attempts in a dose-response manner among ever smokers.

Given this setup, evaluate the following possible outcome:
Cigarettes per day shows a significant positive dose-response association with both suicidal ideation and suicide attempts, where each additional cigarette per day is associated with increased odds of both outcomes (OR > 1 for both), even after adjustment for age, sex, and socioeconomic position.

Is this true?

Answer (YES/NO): YES